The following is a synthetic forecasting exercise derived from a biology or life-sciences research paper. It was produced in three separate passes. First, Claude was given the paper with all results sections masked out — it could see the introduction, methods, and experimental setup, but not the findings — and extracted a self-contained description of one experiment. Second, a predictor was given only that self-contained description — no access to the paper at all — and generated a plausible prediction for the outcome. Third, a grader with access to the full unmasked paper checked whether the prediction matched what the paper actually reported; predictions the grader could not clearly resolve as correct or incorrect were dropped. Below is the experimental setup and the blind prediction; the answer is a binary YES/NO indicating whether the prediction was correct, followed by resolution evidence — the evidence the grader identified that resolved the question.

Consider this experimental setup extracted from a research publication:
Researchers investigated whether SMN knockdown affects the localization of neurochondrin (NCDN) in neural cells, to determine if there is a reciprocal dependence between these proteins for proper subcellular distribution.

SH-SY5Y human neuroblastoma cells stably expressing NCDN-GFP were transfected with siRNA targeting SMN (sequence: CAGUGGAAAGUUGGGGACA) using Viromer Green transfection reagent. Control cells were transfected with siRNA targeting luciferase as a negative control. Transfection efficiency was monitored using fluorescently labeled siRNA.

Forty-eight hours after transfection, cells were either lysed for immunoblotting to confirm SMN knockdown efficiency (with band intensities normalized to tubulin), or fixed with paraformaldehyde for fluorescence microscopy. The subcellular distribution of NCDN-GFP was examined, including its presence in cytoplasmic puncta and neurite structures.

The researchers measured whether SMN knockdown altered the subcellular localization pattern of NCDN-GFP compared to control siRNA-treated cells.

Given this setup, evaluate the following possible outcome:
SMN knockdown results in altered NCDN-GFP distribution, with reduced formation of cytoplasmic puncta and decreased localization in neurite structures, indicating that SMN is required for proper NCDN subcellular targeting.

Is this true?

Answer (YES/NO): YES